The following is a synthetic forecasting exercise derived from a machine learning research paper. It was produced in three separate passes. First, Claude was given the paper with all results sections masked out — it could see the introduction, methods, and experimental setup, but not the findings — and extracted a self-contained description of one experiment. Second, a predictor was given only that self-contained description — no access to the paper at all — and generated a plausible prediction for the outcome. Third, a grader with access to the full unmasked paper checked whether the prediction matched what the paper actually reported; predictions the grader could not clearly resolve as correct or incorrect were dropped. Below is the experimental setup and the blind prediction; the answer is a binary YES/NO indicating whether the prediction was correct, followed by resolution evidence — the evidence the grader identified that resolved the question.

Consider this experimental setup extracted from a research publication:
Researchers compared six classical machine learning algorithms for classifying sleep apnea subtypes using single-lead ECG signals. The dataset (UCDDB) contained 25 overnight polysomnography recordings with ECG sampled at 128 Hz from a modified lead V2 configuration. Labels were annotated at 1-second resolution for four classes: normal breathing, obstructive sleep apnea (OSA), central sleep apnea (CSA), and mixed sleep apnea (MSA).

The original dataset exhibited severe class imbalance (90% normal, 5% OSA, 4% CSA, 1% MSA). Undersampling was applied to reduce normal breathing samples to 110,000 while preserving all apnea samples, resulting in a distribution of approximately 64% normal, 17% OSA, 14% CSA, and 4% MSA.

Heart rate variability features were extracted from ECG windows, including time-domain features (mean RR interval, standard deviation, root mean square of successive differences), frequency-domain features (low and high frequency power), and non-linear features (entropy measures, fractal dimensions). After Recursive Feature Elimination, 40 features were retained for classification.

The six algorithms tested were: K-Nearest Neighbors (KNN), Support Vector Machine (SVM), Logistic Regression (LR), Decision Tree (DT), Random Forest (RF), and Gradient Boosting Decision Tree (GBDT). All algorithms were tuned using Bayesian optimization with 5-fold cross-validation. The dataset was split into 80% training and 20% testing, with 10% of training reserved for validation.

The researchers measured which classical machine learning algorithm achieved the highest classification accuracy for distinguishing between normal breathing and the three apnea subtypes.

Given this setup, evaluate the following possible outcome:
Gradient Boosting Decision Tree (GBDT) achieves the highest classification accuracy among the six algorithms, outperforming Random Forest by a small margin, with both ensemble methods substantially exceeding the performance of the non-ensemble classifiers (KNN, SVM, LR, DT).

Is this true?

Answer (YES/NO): NO